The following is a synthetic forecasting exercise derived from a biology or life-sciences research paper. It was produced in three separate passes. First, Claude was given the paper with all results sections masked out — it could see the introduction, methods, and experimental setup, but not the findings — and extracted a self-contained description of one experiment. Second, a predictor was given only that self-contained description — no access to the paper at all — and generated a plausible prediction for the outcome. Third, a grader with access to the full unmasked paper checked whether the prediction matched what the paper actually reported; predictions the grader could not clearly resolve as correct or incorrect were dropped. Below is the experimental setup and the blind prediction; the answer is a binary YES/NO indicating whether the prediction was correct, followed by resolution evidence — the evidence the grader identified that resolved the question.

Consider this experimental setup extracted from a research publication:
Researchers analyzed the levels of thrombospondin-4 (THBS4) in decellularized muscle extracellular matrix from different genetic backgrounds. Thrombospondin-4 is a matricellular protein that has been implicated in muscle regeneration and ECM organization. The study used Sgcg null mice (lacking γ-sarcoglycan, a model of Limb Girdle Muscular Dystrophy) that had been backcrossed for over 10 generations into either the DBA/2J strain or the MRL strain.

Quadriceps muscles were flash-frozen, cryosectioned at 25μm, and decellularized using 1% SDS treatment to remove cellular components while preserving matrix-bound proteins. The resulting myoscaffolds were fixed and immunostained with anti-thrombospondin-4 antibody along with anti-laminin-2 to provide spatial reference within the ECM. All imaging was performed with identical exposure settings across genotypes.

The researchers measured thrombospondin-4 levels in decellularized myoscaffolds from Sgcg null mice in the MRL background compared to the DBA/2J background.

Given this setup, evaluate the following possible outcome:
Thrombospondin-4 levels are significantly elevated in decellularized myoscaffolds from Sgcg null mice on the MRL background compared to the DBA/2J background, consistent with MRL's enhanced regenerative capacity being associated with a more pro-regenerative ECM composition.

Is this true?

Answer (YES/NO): NO